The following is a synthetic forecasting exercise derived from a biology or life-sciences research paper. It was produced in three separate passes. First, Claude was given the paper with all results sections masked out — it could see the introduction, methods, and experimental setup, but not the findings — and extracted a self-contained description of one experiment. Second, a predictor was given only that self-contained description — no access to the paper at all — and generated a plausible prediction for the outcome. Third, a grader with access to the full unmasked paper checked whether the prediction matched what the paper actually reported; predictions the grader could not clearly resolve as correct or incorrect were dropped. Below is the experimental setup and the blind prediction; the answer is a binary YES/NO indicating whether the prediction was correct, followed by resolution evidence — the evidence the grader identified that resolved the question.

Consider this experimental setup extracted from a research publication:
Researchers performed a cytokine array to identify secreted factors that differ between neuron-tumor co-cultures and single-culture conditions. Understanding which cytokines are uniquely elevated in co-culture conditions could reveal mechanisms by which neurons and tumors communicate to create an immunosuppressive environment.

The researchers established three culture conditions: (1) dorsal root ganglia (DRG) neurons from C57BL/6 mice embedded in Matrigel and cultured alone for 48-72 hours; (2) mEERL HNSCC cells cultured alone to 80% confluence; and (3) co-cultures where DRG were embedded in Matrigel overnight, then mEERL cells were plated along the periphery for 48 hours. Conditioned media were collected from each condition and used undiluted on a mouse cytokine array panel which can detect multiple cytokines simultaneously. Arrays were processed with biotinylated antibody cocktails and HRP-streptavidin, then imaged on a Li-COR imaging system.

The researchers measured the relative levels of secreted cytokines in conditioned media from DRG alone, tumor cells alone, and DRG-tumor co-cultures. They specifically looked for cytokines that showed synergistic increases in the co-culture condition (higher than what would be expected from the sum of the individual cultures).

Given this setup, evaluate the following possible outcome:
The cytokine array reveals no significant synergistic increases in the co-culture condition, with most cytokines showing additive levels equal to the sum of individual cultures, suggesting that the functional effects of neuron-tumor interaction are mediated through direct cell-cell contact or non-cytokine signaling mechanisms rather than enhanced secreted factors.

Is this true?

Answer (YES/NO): NO